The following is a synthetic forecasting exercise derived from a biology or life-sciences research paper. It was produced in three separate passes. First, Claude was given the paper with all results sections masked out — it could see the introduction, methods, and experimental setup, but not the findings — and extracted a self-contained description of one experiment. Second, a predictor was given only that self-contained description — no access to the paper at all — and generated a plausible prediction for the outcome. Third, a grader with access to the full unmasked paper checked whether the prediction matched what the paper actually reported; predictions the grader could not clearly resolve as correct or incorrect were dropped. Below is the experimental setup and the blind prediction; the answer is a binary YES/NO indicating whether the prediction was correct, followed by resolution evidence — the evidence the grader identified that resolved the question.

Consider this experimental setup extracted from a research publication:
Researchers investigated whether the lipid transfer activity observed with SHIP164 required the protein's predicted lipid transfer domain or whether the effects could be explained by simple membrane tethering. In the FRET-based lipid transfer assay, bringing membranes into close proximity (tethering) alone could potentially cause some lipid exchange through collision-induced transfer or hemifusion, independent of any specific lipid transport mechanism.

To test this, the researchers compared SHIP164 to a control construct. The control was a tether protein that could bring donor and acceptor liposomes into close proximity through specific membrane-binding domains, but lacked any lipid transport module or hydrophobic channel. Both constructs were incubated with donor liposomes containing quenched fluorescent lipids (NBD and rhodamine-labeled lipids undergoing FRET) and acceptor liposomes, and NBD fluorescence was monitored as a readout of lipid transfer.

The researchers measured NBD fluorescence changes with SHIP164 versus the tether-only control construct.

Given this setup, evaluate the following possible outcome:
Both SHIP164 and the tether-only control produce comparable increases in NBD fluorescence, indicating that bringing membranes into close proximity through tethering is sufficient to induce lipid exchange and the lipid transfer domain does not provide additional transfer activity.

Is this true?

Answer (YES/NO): NO